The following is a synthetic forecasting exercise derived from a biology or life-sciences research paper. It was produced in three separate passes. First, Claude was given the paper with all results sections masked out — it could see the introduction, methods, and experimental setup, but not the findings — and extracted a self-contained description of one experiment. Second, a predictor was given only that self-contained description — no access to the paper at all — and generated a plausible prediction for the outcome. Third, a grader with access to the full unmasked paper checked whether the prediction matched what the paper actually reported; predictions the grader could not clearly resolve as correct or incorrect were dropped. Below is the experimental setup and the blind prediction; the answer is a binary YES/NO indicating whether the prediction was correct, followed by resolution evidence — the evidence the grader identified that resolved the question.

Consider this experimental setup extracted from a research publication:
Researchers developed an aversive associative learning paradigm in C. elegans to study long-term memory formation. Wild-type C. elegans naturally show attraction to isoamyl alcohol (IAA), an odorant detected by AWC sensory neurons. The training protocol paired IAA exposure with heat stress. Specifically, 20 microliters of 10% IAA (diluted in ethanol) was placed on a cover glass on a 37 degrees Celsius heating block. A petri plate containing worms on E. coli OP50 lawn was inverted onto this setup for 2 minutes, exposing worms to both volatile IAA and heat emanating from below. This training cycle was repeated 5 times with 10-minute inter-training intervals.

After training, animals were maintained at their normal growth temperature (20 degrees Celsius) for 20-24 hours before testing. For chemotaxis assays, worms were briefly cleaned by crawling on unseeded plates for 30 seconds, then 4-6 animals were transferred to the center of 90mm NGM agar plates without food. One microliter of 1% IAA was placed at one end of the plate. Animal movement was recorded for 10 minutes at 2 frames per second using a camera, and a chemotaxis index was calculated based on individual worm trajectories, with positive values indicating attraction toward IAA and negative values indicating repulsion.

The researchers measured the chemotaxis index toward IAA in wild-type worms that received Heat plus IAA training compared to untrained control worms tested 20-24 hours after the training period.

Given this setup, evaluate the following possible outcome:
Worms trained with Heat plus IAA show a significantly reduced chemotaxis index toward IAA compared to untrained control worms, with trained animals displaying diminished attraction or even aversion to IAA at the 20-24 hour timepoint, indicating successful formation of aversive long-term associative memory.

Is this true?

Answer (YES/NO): YES